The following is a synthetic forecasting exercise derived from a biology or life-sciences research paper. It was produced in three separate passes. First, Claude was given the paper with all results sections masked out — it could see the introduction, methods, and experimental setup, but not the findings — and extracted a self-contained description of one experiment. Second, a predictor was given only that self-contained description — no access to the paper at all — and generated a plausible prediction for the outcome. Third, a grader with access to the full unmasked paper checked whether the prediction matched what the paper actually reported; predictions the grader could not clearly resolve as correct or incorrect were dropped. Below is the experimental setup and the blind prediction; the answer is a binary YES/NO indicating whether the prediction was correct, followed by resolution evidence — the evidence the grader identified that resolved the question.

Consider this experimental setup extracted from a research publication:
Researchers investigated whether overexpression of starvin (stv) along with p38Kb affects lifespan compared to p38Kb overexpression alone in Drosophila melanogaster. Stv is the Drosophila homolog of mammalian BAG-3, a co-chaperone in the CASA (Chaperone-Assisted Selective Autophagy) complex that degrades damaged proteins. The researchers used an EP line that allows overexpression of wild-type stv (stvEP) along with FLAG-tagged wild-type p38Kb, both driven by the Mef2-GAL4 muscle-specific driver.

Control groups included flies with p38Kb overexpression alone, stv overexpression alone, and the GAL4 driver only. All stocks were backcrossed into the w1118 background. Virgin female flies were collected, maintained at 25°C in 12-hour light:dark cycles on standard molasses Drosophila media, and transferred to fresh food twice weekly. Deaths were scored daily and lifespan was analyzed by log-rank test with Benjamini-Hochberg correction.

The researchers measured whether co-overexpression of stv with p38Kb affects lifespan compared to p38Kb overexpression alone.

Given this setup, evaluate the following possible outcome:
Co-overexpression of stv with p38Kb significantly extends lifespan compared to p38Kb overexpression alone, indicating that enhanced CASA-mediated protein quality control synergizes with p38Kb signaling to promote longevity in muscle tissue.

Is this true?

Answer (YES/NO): YES